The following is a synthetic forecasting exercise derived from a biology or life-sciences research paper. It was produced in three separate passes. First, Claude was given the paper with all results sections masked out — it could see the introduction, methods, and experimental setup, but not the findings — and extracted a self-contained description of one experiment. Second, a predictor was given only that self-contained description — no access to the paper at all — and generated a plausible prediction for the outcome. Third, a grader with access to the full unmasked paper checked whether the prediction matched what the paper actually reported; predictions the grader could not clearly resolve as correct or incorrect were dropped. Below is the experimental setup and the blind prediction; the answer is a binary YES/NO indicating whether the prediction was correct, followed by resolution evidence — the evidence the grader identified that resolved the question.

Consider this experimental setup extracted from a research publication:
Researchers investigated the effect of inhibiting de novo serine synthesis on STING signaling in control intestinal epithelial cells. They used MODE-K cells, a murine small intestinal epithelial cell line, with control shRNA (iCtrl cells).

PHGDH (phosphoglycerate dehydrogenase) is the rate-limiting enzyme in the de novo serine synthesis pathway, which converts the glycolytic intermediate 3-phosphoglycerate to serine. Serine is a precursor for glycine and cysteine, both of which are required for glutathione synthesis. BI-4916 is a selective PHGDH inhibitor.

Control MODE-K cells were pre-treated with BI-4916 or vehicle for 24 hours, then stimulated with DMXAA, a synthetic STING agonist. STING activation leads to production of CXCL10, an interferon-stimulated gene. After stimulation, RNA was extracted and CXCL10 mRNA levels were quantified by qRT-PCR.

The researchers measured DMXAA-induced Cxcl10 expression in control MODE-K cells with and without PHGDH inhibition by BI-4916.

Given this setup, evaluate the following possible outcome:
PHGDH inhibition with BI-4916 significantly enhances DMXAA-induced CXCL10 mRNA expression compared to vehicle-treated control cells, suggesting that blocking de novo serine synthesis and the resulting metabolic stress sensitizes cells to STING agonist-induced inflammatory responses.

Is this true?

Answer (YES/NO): NO